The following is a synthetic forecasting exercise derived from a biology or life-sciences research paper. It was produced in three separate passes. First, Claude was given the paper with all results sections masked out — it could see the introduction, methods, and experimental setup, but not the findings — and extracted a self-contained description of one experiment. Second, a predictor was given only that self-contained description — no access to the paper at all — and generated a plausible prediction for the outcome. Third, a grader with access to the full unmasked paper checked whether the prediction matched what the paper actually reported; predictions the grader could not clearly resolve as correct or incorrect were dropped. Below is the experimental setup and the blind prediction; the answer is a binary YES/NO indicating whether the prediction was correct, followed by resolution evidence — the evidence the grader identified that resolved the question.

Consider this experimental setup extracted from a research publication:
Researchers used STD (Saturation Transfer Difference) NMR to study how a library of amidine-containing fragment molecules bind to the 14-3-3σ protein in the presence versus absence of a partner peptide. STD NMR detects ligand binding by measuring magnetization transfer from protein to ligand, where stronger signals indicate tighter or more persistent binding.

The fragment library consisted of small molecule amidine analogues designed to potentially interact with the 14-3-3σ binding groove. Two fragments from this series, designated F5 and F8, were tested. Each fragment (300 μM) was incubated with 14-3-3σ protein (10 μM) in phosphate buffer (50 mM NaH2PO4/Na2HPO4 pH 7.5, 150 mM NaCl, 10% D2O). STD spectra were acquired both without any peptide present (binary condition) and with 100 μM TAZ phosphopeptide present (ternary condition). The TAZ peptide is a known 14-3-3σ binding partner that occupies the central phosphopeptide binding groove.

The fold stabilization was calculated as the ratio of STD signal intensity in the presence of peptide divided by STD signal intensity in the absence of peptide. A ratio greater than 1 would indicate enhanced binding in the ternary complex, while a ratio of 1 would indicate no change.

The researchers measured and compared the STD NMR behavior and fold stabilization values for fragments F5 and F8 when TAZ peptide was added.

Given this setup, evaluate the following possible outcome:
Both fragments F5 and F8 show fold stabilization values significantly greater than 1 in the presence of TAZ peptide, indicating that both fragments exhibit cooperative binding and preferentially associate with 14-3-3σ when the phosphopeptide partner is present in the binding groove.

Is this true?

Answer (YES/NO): NO